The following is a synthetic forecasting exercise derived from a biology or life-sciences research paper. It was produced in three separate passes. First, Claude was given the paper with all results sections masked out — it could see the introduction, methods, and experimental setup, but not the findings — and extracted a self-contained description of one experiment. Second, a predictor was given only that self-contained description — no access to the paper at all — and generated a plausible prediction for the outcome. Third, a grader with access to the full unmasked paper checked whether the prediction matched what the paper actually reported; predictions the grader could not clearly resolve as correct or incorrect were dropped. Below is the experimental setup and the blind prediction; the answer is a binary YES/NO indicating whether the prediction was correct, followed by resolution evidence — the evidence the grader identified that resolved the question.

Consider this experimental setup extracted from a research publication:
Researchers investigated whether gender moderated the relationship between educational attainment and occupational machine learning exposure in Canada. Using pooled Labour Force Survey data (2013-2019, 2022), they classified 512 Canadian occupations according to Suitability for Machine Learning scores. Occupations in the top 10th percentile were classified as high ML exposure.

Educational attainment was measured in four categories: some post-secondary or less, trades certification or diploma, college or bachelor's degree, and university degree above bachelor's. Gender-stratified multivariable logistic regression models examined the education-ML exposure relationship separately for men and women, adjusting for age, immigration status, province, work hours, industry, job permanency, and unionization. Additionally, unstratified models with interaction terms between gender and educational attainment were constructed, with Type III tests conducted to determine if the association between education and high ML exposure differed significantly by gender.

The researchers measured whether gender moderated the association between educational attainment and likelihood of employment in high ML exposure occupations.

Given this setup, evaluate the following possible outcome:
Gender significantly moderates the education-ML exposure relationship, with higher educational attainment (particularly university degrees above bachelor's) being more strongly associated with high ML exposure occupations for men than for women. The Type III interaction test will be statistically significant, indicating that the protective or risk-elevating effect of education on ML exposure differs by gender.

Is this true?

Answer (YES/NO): NO